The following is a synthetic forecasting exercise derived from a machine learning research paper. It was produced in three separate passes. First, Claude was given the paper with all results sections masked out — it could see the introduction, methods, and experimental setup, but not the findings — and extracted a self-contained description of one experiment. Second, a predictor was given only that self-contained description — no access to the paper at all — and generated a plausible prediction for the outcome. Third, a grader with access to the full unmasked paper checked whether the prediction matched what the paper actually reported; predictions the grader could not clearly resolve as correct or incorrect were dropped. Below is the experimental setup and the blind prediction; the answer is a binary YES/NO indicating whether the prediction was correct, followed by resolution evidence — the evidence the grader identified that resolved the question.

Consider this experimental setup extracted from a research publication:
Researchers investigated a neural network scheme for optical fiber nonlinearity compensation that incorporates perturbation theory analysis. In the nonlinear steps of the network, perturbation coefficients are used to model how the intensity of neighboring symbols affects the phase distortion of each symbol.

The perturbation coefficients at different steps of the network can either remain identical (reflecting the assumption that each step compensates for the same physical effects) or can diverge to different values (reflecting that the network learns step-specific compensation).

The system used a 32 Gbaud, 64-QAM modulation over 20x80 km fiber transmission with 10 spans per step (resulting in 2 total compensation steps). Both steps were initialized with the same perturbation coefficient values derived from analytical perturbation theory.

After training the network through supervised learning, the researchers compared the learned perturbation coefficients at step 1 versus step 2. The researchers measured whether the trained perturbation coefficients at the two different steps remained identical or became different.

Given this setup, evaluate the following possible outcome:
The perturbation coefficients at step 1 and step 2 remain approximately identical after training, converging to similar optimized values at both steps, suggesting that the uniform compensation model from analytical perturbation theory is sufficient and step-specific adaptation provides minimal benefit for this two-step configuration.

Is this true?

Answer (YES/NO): NO